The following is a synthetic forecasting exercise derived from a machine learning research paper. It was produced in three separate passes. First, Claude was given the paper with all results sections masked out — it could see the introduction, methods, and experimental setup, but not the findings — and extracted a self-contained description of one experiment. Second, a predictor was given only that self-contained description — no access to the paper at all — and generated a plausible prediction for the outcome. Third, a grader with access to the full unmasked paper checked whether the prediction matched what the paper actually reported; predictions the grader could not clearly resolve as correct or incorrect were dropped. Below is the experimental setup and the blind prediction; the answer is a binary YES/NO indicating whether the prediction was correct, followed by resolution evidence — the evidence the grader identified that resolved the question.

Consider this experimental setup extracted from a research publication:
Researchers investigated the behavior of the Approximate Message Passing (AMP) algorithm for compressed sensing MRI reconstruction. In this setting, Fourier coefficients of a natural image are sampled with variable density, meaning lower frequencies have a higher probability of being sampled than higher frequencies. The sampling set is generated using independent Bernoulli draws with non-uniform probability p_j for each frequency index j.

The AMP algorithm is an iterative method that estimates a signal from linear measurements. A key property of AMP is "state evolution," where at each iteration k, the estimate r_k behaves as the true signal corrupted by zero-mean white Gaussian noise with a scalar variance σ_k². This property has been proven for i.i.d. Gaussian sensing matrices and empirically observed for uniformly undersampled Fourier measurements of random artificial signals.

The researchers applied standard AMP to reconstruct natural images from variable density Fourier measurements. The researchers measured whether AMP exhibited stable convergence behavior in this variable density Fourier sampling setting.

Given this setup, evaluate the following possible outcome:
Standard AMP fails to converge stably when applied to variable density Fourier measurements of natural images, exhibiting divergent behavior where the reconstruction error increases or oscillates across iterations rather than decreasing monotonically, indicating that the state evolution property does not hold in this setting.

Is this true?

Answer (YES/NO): YES